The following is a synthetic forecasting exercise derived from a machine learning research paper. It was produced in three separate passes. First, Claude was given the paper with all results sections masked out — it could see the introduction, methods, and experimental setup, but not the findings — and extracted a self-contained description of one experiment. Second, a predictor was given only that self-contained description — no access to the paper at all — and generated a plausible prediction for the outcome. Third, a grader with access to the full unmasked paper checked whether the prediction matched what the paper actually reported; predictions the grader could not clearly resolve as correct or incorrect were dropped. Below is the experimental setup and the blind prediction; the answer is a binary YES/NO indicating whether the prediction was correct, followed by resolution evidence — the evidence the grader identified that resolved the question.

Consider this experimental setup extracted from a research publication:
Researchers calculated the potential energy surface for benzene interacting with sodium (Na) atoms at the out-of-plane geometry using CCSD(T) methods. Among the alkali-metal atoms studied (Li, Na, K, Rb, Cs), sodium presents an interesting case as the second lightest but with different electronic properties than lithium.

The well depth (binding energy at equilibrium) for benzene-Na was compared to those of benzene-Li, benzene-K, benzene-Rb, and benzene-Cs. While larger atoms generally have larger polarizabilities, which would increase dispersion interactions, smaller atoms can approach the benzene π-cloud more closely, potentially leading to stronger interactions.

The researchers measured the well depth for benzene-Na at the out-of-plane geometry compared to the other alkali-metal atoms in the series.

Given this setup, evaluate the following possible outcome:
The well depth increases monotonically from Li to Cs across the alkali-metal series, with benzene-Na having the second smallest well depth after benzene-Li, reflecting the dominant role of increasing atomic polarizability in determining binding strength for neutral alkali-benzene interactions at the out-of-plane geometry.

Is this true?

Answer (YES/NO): NO